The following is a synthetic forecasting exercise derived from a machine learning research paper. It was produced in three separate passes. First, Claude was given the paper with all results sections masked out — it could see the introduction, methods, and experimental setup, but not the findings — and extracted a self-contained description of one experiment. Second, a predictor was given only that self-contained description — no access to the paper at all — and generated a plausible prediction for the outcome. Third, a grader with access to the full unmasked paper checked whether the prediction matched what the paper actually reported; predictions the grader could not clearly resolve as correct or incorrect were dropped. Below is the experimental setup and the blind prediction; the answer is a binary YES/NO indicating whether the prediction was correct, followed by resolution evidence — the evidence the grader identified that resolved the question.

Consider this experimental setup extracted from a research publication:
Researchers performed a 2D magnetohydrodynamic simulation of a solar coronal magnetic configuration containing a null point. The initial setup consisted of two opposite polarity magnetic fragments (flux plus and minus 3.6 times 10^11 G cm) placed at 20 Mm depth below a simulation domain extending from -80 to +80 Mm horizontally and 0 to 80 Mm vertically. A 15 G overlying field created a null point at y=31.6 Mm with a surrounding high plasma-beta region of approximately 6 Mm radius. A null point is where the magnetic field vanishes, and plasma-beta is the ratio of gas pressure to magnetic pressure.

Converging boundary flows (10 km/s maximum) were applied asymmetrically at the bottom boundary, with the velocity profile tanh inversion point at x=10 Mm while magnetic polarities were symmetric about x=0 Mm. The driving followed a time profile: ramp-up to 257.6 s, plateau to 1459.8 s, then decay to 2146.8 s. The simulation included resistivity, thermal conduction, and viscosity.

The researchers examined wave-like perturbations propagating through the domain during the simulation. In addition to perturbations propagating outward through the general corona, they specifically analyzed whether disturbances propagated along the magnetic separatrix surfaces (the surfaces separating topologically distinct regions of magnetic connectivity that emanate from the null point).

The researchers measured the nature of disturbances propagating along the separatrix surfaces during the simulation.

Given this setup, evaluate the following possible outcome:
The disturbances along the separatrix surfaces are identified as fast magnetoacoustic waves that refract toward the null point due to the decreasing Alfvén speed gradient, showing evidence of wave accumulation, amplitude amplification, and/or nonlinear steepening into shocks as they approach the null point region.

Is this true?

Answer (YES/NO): NO